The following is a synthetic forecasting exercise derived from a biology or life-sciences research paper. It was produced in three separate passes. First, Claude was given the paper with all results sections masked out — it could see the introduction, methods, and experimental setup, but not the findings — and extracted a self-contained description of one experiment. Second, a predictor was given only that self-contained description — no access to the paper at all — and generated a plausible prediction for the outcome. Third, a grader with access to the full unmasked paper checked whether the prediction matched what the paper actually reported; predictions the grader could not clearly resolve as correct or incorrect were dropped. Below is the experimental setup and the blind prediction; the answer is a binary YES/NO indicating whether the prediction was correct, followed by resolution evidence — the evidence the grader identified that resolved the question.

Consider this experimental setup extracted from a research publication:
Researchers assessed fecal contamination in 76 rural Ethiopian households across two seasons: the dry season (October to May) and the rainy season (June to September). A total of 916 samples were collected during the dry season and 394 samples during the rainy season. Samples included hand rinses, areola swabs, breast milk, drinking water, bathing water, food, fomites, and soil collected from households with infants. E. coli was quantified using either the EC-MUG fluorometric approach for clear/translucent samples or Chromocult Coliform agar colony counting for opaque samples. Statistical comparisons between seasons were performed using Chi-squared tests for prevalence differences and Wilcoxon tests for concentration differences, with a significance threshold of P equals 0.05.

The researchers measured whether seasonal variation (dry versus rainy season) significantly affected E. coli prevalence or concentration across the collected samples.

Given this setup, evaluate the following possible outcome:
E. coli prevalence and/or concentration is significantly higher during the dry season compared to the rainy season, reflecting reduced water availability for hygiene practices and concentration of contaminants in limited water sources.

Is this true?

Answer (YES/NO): NO